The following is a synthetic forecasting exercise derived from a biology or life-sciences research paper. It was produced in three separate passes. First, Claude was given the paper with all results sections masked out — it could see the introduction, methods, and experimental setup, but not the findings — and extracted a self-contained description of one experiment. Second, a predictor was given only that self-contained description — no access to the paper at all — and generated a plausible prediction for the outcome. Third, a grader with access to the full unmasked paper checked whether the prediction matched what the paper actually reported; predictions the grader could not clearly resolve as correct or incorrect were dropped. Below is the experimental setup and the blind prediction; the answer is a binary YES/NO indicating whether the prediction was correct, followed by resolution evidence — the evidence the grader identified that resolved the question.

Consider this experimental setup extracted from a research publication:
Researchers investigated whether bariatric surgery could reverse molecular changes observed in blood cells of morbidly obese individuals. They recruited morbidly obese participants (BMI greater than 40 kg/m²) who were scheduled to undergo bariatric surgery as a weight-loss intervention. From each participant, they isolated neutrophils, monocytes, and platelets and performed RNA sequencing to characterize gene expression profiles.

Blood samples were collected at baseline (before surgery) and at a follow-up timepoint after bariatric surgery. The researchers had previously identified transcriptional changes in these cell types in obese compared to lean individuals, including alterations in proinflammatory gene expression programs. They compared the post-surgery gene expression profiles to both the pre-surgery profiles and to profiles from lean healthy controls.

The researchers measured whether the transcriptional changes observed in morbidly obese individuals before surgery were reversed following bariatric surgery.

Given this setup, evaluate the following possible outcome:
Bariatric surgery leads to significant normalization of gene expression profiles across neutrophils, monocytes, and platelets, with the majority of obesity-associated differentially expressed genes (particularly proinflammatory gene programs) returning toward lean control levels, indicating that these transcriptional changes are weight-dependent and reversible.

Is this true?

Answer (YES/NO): NO